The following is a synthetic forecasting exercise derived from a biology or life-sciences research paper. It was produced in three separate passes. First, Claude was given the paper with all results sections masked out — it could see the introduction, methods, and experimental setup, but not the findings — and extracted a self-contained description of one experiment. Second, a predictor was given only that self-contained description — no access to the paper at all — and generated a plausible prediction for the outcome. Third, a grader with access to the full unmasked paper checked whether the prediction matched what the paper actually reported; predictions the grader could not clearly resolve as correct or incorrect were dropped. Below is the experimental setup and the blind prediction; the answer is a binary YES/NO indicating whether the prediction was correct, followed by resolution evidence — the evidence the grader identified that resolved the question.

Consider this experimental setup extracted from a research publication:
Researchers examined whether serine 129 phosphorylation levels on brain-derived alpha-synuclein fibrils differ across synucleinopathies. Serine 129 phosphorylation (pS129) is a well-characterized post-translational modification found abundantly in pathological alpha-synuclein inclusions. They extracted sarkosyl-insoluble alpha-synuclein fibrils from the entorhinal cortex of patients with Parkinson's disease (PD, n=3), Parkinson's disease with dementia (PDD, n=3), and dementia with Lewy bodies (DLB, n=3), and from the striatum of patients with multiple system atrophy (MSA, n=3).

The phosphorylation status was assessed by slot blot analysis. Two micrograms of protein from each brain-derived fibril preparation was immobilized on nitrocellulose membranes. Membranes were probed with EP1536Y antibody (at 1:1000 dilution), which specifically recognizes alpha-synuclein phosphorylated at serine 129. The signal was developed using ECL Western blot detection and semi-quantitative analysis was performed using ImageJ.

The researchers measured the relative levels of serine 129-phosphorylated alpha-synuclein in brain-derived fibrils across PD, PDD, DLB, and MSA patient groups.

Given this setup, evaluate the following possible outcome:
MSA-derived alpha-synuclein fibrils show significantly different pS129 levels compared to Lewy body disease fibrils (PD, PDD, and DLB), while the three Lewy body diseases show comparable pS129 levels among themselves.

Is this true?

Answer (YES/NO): NO